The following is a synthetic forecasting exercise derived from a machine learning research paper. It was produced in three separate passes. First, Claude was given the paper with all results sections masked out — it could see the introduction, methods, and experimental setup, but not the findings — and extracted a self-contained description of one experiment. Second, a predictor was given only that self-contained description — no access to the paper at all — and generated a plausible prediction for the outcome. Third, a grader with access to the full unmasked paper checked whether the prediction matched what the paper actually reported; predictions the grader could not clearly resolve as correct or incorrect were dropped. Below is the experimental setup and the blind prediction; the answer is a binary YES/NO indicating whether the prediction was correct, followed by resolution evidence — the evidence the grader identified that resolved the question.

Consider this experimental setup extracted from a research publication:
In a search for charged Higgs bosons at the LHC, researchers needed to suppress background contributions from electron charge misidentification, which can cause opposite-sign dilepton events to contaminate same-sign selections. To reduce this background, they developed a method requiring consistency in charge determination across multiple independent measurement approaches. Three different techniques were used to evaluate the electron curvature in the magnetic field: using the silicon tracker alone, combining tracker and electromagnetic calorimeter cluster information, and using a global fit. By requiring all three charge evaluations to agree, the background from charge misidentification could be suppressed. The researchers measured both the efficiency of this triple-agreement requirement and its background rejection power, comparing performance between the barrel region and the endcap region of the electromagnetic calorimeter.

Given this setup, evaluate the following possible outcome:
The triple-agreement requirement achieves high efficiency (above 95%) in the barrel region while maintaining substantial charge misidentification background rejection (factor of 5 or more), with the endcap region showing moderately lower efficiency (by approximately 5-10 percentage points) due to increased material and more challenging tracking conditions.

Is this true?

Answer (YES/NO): NO